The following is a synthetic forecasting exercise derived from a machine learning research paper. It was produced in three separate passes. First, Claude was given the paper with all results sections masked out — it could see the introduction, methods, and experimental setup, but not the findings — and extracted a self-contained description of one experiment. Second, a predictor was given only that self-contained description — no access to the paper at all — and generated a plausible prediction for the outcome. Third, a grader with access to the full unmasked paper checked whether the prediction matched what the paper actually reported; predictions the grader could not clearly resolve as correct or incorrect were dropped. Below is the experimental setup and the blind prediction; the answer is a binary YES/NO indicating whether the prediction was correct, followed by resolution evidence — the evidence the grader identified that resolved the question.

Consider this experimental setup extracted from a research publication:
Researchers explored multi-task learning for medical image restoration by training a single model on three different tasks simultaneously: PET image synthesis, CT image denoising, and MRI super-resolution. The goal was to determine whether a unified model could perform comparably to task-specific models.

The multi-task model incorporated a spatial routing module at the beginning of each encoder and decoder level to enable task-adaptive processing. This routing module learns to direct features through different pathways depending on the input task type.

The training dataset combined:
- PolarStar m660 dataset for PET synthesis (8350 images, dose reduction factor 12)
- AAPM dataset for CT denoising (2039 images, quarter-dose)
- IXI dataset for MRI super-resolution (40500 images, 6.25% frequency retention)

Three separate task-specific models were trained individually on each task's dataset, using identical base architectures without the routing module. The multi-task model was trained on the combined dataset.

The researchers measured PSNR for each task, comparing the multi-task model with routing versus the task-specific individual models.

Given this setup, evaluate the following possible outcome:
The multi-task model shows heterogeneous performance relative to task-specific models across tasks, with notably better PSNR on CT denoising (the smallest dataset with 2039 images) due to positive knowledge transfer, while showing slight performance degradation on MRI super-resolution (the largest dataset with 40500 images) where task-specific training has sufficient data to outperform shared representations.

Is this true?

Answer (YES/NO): NO